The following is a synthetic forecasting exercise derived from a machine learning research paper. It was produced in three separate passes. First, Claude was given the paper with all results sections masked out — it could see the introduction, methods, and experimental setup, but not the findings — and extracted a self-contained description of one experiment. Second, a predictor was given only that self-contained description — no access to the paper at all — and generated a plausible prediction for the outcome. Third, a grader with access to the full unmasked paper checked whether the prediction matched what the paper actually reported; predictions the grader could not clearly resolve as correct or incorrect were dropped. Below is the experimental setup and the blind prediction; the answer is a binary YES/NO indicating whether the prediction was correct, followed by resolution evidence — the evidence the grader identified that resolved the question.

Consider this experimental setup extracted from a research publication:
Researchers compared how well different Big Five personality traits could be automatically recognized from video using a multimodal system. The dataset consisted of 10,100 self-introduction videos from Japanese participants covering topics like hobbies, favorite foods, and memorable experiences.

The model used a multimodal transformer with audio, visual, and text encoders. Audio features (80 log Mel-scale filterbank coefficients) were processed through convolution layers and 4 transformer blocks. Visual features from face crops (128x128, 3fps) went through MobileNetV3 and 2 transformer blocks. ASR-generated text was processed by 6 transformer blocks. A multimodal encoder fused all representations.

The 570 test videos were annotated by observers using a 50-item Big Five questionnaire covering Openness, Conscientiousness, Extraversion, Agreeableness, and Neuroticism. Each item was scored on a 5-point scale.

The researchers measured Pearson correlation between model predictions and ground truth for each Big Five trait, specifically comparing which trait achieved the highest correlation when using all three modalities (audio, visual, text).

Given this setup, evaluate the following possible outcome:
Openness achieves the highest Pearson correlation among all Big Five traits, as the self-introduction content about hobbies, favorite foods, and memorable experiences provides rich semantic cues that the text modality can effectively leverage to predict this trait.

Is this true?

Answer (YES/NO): NO